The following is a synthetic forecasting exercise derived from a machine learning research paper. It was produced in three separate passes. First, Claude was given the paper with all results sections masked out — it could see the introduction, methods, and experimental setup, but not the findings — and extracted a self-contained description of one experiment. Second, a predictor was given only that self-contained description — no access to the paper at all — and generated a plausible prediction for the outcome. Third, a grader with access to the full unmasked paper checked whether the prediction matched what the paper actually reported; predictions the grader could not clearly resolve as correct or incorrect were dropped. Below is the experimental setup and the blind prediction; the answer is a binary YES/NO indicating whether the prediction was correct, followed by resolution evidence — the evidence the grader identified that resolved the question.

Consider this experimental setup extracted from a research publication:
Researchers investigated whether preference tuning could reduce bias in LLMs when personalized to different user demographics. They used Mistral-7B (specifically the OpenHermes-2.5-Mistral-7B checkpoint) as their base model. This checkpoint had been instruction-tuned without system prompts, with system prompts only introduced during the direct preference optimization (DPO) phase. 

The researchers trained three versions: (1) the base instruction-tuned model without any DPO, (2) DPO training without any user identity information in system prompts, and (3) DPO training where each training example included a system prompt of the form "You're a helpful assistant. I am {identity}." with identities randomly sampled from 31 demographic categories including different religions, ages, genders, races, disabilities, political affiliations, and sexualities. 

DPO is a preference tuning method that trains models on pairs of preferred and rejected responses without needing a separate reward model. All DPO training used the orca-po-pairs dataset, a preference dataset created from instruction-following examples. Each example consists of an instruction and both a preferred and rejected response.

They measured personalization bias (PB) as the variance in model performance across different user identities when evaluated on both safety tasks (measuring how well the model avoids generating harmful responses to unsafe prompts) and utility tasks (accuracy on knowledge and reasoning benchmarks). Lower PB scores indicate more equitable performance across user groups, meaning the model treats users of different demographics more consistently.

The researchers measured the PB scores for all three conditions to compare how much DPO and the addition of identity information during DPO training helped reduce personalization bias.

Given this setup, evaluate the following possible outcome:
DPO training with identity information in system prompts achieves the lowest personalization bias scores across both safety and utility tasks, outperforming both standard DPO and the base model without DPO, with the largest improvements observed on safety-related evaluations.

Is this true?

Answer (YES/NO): NO